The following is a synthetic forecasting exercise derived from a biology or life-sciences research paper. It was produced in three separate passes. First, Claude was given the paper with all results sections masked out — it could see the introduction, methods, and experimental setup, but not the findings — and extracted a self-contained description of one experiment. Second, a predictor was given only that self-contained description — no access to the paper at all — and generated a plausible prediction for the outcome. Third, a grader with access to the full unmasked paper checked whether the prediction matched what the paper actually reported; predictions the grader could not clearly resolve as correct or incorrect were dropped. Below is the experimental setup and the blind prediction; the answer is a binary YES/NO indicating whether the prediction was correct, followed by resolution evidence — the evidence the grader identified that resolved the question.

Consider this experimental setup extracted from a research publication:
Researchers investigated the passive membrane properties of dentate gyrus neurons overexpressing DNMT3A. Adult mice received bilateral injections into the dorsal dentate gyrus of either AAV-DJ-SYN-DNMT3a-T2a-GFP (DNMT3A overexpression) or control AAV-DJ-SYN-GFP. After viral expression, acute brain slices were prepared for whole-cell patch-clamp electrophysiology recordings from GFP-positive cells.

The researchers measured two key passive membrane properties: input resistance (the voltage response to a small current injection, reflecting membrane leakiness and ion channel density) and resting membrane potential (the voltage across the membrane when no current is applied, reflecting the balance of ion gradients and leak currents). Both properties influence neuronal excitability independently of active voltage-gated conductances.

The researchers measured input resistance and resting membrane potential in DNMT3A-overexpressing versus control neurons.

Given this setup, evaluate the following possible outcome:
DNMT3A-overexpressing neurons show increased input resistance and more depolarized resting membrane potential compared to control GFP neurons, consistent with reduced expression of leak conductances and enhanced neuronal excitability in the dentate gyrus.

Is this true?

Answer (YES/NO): NO